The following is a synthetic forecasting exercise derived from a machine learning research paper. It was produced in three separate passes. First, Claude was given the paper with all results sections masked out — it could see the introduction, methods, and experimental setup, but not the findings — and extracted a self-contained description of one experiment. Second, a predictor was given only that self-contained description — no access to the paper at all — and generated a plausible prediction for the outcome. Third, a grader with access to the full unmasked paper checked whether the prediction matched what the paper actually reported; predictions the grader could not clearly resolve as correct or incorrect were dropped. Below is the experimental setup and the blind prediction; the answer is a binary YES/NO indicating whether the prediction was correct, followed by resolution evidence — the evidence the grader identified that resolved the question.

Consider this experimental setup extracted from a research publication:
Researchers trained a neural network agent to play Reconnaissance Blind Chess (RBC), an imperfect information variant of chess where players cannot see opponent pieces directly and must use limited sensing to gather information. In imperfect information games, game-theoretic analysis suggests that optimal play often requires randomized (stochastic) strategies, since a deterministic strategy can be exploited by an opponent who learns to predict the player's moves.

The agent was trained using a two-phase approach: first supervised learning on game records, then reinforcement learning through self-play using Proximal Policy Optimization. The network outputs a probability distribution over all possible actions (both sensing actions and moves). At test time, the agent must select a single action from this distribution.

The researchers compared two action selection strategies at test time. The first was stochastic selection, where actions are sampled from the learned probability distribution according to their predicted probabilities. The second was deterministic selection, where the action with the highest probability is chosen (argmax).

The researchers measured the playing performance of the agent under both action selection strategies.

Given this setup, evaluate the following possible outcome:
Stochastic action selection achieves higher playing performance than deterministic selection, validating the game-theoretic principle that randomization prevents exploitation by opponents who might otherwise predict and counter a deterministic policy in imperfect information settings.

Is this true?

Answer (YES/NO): NO